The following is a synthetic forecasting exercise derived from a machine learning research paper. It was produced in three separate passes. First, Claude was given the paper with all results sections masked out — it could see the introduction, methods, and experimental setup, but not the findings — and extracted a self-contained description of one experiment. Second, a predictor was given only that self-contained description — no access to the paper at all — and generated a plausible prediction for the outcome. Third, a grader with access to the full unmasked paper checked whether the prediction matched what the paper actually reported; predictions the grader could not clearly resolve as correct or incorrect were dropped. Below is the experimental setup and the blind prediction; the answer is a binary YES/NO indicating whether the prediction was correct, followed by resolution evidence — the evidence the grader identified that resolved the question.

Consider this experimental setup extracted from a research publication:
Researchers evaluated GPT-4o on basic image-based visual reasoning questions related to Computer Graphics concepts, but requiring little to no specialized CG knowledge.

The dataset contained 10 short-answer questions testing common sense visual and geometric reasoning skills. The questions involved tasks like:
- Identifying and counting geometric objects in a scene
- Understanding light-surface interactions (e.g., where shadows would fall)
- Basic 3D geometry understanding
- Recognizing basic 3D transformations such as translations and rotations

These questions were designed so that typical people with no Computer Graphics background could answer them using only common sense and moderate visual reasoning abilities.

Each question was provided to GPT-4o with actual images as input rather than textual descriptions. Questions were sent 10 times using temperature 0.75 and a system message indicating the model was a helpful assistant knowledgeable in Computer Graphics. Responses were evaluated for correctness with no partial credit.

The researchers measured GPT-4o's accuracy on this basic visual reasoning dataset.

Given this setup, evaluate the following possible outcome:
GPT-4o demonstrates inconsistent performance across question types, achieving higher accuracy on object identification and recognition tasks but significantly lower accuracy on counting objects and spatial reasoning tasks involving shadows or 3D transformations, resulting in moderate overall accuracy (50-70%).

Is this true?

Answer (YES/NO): YES